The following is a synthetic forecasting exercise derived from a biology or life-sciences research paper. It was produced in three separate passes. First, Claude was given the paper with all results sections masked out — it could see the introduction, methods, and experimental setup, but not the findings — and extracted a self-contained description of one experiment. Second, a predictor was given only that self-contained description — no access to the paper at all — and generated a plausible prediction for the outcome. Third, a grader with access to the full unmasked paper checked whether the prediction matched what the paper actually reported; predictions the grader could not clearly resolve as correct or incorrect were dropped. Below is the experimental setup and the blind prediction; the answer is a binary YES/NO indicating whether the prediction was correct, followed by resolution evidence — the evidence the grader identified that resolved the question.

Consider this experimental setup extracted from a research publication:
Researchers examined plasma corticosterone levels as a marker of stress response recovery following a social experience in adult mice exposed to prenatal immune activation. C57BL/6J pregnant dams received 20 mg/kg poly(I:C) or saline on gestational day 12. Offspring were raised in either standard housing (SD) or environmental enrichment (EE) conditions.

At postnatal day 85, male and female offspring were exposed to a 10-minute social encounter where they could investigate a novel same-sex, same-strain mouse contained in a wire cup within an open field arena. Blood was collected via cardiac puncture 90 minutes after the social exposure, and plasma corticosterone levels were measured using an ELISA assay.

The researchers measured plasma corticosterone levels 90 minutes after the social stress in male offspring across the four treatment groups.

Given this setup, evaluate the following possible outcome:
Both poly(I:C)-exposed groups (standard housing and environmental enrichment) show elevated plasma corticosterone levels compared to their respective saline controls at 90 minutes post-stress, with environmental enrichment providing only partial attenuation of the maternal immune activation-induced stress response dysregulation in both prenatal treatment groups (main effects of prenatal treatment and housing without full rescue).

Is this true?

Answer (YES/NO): NO